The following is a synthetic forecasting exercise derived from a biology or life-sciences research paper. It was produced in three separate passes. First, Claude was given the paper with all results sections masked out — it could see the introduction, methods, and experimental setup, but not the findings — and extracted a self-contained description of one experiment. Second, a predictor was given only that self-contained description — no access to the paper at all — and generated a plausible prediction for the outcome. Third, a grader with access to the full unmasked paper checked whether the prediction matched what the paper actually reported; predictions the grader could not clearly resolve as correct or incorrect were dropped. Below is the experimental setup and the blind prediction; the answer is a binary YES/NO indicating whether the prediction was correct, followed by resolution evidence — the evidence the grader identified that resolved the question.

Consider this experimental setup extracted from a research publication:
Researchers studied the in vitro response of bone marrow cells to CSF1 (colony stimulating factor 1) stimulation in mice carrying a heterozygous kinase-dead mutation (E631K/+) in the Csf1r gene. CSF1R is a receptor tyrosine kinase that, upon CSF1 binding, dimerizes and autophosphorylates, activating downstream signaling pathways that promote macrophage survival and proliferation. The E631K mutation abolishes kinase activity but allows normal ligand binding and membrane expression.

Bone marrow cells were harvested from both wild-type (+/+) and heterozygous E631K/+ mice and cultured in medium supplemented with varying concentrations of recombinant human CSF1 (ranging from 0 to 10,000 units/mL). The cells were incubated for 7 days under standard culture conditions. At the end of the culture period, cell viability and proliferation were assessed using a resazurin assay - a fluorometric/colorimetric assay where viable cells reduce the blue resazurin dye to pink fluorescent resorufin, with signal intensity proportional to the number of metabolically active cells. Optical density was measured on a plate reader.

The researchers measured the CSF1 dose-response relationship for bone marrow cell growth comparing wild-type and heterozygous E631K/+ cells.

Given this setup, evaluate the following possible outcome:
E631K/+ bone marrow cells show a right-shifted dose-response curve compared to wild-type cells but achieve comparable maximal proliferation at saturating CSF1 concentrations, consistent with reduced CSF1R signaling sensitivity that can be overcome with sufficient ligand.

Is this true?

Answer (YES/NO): NO